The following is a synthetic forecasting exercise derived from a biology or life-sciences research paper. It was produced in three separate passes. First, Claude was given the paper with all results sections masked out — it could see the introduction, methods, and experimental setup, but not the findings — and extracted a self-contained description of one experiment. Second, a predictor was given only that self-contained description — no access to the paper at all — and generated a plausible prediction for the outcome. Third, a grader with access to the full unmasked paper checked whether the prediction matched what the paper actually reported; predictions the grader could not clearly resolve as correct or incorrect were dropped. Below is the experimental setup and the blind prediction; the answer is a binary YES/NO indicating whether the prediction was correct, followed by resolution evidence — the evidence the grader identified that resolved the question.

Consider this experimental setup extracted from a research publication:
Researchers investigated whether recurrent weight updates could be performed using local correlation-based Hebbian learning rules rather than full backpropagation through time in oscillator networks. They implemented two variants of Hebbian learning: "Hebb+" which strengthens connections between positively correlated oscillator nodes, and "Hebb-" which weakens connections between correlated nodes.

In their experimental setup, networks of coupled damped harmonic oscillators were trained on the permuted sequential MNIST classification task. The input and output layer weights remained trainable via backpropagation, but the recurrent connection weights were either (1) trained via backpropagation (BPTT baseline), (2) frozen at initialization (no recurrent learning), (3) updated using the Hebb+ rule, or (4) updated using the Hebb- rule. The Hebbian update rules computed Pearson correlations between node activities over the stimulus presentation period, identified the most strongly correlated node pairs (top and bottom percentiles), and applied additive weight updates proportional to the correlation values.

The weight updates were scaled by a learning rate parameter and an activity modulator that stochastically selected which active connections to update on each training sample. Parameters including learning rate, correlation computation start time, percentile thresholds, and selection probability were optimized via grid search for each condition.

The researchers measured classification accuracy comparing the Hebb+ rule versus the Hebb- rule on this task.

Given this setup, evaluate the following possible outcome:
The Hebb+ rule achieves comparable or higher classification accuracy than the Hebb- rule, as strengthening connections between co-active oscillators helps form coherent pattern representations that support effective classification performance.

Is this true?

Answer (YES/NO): NO